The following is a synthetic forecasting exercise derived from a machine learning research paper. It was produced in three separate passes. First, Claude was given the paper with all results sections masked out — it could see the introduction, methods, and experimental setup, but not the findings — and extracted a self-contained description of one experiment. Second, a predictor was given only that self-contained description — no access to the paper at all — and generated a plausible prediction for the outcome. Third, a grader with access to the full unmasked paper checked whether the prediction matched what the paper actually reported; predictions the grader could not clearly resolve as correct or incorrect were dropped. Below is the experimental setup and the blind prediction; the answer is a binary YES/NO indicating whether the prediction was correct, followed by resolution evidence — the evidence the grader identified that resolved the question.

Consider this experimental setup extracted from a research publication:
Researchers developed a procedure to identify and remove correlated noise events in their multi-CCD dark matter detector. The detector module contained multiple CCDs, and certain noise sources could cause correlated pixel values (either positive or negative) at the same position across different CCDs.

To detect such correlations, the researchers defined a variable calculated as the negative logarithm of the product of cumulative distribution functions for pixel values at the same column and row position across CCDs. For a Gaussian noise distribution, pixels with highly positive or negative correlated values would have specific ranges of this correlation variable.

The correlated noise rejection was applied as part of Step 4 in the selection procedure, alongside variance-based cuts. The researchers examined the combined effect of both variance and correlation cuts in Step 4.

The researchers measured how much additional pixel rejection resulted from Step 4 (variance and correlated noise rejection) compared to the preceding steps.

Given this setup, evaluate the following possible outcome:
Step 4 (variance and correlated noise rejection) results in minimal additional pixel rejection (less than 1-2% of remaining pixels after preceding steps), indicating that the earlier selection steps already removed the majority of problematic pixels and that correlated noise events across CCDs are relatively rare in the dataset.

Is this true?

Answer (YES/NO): YES